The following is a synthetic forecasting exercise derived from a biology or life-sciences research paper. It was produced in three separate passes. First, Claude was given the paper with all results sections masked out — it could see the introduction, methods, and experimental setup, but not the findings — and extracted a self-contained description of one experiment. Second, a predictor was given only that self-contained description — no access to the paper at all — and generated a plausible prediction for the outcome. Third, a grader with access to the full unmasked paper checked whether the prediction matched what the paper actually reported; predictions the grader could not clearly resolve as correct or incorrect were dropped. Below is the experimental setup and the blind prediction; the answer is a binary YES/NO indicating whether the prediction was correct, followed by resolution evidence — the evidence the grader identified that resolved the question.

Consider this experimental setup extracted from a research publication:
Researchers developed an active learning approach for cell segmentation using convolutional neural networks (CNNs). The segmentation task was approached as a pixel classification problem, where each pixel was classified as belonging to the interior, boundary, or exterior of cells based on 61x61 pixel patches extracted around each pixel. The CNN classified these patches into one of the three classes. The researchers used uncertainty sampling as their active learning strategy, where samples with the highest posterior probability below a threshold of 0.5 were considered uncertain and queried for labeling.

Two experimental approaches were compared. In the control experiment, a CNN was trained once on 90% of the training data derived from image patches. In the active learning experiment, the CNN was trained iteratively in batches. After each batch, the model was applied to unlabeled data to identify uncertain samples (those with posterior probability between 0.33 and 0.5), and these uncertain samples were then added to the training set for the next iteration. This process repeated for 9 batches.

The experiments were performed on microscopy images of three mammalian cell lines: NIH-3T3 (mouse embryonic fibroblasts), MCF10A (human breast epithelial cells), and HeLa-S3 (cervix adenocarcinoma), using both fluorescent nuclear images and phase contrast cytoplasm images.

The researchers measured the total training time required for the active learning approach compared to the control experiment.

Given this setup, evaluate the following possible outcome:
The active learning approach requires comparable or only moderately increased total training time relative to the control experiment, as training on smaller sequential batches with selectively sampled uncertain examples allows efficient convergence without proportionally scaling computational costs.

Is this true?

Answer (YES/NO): NO